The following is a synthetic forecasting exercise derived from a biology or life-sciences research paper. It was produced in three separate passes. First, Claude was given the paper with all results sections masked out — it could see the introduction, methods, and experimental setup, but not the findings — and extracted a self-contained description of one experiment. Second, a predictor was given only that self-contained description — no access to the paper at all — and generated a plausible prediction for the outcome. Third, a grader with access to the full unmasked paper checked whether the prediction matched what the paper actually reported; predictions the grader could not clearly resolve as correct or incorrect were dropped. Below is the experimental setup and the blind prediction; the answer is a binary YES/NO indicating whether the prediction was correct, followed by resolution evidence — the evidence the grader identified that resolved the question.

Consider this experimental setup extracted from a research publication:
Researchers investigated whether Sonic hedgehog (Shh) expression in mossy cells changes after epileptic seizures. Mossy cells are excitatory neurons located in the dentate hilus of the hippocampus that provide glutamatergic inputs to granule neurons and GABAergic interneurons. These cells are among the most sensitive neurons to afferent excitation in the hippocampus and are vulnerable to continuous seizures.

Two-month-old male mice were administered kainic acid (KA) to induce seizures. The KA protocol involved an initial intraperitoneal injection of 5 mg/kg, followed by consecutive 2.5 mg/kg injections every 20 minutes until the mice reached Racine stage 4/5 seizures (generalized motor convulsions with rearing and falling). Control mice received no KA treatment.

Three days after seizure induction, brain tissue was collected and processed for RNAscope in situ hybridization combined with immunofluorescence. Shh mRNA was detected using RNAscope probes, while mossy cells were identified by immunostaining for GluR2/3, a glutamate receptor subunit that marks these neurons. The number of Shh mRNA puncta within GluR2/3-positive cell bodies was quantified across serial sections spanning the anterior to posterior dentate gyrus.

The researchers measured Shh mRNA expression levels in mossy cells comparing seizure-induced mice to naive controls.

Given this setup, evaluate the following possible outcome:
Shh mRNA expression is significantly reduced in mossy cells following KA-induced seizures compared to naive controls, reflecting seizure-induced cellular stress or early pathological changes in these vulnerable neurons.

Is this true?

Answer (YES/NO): NO